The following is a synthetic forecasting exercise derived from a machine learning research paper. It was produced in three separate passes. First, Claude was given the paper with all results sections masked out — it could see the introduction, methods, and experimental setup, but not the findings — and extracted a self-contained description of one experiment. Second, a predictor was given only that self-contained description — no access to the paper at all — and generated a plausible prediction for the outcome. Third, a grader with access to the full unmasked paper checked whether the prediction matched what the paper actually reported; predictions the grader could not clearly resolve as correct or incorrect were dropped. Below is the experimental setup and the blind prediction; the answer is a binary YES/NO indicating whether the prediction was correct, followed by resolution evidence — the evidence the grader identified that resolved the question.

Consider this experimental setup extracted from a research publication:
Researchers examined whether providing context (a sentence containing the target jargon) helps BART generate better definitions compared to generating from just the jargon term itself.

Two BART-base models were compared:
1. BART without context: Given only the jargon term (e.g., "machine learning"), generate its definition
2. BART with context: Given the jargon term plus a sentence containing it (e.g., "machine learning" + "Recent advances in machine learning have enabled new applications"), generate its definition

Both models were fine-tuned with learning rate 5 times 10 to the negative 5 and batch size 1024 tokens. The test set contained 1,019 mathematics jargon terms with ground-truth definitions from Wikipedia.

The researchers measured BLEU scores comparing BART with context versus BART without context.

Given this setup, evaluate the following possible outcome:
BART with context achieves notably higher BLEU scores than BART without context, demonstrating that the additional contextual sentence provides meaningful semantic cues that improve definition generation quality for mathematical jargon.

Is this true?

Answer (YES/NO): NO